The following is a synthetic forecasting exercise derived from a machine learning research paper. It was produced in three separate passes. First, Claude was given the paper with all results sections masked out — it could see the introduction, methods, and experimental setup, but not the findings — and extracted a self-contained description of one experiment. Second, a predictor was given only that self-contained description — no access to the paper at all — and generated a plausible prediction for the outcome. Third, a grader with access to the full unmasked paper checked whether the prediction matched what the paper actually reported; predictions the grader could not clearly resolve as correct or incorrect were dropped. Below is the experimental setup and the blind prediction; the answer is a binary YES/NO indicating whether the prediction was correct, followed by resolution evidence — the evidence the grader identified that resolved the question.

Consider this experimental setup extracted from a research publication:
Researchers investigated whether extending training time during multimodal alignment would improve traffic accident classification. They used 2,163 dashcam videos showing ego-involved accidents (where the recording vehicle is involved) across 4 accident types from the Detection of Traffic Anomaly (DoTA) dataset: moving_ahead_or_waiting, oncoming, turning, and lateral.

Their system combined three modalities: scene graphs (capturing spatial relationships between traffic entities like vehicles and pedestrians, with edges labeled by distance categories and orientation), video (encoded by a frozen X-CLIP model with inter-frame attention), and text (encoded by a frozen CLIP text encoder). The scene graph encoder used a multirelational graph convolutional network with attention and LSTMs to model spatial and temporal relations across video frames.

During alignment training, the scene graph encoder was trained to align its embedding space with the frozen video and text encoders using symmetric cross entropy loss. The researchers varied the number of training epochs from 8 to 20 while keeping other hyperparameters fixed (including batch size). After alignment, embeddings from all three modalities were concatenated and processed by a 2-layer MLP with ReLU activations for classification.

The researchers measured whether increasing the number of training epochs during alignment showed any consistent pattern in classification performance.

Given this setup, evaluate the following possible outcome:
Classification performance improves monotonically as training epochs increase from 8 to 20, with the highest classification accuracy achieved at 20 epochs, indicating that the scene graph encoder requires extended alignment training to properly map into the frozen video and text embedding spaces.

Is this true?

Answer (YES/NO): NO